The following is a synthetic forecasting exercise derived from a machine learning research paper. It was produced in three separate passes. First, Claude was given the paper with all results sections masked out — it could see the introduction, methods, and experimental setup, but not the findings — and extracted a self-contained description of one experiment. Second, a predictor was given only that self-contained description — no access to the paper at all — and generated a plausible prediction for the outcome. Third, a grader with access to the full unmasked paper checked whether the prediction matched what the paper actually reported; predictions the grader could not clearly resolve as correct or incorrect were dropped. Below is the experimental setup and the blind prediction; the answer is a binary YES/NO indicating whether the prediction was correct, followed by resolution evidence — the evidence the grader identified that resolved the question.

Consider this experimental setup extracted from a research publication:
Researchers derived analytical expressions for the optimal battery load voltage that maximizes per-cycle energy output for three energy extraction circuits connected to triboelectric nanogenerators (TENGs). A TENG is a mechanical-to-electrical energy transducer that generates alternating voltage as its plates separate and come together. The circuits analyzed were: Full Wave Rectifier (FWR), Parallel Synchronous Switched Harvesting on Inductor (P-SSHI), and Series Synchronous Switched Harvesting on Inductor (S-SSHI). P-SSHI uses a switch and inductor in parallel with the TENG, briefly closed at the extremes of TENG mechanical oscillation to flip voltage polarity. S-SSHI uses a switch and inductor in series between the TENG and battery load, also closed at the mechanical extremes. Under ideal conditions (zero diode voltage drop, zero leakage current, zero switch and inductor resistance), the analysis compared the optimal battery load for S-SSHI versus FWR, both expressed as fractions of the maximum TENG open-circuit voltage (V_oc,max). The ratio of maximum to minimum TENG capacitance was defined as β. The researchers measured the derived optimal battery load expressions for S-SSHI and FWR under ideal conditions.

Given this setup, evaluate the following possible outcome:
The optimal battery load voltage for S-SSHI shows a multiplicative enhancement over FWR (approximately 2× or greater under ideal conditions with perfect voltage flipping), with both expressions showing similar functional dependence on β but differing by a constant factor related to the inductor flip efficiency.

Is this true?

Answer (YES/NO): NO